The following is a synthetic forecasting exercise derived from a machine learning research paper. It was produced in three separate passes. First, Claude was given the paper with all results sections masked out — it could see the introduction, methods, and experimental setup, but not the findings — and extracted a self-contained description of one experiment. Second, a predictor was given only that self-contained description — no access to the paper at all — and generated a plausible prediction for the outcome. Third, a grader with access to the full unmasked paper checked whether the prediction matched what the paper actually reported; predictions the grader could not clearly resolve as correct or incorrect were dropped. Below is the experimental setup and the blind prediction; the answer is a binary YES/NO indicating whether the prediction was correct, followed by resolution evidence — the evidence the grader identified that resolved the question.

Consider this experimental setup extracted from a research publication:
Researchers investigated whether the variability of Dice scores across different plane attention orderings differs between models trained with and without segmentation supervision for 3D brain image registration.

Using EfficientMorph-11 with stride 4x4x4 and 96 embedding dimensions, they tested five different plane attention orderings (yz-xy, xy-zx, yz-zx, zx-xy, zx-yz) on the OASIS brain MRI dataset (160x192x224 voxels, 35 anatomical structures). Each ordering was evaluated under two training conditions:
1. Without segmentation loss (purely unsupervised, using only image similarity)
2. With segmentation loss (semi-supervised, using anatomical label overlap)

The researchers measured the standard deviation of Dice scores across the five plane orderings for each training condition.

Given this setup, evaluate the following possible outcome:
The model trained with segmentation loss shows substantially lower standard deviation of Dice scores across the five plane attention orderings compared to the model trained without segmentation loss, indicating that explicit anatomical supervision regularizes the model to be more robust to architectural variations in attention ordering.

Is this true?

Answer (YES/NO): NO